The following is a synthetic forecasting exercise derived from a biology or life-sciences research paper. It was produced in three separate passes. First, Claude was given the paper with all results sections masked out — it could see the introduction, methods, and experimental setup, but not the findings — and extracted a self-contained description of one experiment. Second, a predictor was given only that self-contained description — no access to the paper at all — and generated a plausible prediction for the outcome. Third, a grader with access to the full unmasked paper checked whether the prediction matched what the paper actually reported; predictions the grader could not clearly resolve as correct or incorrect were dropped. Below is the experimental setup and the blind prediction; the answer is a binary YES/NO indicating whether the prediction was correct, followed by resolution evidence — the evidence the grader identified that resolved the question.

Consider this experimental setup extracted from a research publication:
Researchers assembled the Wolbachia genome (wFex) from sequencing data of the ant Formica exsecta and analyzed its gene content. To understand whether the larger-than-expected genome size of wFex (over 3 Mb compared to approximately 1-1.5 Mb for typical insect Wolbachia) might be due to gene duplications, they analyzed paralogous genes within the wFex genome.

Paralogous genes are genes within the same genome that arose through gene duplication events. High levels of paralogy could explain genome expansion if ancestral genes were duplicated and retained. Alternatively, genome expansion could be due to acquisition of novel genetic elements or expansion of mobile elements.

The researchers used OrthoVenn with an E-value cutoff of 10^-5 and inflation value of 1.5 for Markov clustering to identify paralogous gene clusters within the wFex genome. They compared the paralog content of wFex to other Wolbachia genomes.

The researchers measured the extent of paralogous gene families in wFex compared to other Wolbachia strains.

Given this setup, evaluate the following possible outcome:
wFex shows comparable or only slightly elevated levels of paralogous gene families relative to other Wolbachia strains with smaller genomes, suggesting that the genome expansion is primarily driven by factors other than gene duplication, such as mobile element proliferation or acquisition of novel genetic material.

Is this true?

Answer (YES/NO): NO